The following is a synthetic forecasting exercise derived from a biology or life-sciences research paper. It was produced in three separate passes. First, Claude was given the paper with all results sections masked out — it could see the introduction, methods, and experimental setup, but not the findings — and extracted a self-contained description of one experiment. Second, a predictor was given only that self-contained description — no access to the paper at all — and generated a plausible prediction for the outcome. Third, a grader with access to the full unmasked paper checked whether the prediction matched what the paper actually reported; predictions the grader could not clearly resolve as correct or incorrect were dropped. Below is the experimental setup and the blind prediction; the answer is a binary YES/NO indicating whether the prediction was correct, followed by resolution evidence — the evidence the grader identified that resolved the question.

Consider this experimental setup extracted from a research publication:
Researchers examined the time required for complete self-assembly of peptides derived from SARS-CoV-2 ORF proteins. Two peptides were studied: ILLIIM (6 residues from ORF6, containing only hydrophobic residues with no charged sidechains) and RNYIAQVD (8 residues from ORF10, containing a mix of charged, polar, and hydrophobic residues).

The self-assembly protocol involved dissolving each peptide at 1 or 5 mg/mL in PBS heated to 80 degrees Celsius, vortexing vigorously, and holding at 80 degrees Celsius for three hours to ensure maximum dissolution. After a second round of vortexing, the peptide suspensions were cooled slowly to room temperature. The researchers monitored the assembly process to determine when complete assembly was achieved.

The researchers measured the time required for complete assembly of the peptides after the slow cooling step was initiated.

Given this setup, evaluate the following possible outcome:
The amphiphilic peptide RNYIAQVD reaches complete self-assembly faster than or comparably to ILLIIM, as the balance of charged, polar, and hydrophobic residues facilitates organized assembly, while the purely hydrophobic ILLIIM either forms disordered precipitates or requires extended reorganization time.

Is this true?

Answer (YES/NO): NO